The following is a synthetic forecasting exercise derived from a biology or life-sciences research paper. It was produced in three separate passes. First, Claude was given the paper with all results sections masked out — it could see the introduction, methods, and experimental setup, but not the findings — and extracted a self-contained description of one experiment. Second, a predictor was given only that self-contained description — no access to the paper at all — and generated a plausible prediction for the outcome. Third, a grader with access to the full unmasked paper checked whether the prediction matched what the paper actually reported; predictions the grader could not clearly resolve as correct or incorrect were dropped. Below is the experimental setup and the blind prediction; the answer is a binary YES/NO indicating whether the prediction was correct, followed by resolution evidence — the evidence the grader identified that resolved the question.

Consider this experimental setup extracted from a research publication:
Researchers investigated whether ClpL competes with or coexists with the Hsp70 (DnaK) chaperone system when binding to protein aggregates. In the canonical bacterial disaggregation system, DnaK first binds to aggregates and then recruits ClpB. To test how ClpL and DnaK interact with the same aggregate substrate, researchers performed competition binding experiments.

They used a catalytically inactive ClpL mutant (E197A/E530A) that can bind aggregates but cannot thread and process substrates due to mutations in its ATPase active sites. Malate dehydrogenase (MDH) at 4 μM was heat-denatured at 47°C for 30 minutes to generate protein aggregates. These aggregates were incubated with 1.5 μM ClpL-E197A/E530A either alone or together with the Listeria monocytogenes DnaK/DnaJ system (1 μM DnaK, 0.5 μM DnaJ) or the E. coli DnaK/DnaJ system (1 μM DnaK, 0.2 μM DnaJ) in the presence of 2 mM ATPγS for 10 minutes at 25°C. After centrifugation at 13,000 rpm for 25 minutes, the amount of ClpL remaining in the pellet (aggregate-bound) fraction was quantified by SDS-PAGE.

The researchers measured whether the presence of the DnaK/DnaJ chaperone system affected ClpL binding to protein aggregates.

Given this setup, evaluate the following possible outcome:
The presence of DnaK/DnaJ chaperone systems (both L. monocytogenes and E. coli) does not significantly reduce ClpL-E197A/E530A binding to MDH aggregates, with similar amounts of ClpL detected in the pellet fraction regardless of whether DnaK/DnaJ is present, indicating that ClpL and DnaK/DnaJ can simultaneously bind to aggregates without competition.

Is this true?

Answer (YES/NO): NO